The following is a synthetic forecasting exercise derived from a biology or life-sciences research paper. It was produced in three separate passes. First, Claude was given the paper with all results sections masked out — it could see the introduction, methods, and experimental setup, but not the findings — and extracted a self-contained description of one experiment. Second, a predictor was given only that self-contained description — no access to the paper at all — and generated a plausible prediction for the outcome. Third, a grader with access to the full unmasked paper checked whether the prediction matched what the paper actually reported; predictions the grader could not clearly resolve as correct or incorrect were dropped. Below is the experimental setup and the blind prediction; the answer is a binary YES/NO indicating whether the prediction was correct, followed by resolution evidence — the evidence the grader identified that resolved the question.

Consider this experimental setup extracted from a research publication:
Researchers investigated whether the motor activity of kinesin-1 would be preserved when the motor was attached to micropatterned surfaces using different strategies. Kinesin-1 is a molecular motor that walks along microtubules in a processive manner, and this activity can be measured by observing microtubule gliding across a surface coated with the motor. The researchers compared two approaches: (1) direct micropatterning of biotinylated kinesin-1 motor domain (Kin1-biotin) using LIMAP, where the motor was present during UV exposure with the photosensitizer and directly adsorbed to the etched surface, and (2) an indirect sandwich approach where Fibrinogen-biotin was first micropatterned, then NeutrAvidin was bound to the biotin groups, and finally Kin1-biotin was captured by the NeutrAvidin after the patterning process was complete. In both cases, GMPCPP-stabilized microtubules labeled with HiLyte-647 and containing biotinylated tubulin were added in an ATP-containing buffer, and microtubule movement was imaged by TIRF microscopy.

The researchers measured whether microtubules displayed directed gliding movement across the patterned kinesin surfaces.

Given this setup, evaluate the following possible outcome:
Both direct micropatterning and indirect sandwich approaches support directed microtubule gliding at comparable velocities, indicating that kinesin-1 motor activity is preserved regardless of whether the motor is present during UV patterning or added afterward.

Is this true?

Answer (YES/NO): NO